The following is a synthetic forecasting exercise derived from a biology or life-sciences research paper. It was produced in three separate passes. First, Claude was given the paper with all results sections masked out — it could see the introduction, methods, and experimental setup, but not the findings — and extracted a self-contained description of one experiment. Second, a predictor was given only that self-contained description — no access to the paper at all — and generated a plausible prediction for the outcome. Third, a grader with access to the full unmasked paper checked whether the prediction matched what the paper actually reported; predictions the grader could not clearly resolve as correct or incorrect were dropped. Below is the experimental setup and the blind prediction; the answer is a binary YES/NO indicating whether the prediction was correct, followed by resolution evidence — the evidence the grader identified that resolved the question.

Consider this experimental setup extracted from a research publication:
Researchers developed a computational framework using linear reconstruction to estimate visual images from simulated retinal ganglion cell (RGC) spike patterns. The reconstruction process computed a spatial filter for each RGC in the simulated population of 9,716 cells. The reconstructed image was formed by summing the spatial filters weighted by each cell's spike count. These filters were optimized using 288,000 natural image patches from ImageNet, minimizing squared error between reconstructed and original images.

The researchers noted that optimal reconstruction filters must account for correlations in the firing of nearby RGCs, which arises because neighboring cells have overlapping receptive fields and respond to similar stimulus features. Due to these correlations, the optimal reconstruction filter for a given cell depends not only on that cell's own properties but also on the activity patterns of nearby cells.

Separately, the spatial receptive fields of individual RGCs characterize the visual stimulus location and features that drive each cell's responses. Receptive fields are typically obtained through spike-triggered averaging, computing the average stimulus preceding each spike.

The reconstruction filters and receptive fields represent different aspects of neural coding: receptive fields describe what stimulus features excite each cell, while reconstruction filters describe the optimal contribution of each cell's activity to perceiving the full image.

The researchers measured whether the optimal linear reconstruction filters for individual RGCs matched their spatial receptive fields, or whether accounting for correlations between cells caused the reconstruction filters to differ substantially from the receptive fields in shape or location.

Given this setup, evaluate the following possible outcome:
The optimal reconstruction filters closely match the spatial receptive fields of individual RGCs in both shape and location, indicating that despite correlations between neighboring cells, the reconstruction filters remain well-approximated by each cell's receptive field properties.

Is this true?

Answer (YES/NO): NO